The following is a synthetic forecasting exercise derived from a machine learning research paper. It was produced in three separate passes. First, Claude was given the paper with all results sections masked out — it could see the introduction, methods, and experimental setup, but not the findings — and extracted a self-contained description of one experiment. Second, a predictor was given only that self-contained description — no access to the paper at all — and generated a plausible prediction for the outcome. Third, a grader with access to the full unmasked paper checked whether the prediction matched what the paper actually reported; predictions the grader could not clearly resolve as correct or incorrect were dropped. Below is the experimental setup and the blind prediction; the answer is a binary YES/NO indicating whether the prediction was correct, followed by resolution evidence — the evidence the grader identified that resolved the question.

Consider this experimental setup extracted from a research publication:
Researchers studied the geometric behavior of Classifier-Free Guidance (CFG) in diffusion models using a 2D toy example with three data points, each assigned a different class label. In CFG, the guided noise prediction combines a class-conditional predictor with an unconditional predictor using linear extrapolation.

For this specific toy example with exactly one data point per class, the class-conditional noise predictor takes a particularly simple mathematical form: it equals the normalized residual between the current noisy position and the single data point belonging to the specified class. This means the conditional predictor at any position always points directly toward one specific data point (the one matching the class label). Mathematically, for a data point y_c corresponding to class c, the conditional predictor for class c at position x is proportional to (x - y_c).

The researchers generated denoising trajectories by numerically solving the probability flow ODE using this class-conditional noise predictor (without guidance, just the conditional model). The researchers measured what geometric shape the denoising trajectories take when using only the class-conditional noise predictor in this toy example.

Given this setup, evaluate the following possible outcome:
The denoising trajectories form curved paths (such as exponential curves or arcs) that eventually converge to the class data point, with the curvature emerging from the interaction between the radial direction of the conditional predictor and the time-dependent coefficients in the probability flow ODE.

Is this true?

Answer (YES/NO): NO